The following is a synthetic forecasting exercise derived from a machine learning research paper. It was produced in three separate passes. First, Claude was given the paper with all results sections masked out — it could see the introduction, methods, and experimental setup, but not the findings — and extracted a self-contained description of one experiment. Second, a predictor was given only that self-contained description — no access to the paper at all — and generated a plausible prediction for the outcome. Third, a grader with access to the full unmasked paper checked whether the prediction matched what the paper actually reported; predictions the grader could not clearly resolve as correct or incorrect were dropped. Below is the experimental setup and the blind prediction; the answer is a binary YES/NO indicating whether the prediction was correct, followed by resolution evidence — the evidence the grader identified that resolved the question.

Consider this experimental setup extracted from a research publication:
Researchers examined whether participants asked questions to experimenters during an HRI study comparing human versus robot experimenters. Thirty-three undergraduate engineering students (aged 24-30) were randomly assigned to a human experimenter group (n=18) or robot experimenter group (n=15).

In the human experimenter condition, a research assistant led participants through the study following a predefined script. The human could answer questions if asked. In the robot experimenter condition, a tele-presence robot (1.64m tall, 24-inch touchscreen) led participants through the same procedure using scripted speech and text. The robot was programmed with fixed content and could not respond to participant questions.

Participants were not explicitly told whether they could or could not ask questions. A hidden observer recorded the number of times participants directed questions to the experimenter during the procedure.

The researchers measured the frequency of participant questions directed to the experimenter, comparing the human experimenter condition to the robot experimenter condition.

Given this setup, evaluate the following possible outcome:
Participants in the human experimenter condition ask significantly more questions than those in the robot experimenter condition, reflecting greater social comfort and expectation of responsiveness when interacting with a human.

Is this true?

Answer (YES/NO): YES